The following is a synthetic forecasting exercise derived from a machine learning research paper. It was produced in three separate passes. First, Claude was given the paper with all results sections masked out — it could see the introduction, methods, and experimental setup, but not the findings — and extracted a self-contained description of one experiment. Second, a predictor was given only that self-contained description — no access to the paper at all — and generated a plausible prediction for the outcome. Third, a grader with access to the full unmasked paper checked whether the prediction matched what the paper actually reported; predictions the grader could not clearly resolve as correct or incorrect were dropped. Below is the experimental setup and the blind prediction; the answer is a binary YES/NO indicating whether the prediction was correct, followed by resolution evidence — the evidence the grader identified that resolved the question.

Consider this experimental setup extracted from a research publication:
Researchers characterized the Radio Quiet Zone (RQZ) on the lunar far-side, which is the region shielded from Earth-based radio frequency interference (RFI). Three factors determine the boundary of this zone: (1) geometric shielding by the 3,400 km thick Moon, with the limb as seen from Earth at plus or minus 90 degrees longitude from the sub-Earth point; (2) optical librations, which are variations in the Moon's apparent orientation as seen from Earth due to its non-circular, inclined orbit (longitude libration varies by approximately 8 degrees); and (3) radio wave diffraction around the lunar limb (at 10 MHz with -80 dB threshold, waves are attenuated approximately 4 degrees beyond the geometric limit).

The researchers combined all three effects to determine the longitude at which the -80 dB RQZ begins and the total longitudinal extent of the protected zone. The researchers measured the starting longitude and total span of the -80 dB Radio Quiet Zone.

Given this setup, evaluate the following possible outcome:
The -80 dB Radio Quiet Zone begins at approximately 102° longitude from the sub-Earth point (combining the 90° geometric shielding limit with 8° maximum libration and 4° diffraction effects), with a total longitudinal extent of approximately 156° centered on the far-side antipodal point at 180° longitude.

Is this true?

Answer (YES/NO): NO